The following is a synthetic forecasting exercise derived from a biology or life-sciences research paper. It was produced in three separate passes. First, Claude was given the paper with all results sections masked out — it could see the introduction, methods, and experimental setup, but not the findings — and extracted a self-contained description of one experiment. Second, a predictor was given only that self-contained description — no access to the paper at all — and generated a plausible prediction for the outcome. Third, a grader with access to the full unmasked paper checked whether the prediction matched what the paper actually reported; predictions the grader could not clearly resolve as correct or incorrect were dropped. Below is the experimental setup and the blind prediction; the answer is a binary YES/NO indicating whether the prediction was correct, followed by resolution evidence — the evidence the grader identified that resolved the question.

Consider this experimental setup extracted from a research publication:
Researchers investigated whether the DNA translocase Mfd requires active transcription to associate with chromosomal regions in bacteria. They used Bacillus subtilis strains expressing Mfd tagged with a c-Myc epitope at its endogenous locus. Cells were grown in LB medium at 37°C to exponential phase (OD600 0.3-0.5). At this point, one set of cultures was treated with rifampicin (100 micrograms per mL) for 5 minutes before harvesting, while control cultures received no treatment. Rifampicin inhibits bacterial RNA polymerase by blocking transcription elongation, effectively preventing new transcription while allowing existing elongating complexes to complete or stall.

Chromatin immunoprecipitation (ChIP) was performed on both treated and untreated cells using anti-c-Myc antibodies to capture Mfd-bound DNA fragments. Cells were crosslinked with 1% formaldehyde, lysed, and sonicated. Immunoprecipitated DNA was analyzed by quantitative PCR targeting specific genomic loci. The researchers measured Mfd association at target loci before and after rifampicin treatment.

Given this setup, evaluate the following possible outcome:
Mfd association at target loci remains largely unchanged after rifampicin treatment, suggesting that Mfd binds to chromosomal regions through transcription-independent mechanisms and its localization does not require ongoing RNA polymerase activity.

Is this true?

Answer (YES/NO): NO